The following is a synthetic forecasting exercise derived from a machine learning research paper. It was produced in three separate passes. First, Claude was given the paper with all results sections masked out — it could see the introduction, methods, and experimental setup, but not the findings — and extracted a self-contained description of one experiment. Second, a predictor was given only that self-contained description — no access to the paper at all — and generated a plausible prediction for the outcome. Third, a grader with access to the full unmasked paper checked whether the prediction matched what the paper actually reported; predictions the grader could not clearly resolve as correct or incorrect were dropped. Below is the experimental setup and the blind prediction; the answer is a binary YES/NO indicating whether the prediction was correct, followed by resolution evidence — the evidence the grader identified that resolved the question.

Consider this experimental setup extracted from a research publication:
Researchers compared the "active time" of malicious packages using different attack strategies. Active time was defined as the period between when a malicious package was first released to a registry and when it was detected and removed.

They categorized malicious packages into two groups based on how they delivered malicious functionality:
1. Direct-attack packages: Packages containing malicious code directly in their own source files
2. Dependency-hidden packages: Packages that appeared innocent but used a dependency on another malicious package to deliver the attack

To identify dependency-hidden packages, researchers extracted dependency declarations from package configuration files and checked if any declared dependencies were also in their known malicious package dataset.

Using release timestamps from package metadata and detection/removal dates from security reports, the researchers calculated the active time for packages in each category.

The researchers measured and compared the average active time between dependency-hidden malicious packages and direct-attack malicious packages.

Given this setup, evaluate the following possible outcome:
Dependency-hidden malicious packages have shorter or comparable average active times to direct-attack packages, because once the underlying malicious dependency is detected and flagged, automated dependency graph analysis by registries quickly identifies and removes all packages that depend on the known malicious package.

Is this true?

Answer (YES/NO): YES